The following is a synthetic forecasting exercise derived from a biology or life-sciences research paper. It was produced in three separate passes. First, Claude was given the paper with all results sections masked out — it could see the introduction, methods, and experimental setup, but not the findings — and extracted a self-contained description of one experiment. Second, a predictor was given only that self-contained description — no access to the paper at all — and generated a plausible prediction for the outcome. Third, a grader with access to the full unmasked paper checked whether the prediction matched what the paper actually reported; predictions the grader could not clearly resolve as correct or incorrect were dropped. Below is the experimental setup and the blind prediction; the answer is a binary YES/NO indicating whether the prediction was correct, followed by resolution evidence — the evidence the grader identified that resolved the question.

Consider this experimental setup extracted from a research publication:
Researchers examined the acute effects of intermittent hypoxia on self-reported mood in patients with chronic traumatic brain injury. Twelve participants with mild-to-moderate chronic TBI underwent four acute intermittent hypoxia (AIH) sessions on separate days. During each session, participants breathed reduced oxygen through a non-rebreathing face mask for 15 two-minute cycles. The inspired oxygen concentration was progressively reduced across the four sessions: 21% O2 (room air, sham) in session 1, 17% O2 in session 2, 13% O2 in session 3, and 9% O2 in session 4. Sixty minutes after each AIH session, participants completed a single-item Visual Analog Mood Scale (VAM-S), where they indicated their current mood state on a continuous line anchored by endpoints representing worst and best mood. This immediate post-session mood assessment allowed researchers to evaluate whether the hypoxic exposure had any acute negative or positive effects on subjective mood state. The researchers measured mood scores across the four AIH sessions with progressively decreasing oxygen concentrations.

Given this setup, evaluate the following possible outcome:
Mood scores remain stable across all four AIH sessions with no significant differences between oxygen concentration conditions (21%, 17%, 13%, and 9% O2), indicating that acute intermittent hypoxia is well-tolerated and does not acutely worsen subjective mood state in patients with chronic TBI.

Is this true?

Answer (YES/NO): YES